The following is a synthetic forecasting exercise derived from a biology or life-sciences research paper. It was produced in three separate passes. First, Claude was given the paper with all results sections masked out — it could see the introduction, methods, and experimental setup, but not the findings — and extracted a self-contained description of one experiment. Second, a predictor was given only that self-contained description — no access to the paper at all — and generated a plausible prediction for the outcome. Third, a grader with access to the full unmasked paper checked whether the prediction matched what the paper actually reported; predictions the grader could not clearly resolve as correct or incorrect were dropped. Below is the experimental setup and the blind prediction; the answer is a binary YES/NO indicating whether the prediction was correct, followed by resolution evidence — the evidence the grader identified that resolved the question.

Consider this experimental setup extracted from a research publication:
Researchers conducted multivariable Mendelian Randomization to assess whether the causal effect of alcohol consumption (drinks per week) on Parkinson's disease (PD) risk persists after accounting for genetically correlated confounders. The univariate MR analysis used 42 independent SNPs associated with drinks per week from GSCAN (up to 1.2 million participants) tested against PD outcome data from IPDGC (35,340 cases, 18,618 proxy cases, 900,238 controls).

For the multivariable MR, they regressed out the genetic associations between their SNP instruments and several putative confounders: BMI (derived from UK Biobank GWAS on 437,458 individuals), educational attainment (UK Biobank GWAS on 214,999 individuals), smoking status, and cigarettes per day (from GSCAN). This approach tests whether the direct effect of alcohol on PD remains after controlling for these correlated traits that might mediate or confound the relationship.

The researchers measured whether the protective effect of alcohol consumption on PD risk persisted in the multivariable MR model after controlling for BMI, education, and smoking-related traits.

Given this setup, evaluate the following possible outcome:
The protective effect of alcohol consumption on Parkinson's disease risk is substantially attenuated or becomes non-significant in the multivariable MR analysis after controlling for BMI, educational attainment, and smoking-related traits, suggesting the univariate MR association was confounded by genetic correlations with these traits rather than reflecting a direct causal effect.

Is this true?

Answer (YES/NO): NO